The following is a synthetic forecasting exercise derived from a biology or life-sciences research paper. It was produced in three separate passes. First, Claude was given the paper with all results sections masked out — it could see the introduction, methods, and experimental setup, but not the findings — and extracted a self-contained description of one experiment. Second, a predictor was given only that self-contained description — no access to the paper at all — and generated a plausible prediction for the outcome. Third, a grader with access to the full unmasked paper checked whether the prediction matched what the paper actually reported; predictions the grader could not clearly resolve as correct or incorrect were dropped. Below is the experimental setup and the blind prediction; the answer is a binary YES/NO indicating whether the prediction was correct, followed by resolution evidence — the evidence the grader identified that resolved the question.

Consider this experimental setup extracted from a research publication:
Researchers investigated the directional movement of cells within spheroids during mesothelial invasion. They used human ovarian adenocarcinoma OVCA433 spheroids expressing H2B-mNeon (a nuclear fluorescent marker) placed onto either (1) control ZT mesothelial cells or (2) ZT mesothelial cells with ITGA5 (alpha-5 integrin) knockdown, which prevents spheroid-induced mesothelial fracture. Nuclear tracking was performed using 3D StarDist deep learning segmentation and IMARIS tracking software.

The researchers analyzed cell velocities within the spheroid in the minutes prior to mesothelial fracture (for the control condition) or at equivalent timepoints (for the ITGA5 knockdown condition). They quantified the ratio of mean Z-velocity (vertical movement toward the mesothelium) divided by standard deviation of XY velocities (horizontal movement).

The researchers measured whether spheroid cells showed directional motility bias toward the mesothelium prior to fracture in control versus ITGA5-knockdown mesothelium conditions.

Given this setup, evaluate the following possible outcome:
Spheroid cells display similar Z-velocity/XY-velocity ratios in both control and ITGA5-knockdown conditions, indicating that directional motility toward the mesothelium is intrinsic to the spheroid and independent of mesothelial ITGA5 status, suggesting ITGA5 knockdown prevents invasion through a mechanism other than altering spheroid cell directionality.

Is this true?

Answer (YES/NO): NO